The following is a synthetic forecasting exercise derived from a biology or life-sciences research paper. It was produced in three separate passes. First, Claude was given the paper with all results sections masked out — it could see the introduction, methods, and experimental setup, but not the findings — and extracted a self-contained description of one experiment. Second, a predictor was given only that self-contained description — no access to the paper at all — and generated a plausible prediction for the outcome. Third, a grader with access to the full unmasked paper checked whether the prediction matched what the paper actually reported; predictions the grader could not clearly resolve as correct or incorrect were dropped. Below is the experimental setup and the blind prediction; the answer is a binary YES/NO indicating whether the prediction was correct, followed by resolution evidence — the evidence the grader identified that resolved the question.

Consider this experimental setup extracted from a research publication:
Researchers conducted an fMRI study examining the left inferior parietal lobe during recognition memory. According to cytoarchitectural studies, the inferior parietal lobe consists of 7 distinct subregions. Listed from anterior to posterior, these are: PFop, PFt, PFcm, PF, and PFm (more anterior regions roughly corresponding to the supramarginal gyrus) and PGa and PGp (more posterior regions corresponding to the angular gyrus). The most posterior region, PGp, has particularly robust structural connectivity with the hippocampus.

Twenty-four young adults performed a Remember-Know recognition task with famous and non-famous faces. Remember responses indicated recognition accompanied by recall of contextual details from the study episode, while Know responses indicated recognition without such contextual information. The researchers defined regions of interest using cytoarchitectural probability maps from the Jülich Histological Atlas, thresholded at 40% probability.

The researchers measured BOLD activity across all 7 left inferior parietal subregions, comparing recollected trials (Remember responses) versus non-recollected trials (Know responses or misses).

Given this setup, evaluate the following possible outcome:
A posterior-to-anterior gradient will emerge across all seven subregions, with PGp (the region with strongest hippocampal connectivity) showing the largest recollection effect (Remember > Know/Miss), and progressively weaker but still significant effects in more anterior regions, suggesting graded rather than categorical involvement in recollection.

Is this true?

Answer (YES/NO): NO